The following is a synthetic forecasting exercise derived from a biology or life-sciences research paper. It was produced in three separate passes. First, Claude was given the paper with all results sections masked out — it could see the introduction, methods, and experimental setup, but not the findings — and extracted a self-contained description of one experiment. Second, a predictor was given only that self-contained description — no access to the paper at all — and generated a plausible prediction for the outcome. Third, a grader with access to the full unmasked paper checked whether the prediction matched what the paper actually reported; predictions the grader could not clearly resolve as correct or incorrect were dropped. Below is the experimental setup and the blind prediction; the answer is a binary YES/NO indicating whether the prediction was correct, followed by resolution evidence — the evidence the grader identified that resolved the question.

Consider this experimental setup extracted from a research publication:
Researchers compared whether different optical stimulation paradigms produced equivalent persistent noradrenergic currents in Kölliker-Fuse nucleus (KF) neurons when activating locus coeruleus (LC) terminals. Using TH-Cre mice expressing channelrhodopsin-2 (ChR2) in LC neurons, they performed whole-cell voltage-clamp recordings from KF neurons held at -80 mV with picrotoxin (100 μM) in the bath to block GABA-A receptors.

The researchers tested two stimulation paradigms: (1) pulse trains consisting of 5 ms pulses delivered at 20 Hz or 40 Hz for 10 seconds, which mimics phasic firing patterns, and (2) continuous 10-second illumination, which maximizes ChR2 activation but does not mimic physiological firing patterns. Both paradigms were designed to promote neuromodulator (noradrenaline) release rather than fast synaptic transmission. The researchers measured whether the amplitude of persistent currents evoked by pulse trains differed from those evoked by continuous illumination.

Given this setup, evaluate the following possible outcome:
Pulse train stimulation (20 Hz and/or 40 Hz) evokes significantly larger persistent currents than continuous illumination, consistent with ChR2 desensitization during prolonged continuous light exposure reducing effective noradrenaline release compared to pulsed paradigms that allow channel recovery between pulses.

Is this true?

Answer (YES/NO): NO